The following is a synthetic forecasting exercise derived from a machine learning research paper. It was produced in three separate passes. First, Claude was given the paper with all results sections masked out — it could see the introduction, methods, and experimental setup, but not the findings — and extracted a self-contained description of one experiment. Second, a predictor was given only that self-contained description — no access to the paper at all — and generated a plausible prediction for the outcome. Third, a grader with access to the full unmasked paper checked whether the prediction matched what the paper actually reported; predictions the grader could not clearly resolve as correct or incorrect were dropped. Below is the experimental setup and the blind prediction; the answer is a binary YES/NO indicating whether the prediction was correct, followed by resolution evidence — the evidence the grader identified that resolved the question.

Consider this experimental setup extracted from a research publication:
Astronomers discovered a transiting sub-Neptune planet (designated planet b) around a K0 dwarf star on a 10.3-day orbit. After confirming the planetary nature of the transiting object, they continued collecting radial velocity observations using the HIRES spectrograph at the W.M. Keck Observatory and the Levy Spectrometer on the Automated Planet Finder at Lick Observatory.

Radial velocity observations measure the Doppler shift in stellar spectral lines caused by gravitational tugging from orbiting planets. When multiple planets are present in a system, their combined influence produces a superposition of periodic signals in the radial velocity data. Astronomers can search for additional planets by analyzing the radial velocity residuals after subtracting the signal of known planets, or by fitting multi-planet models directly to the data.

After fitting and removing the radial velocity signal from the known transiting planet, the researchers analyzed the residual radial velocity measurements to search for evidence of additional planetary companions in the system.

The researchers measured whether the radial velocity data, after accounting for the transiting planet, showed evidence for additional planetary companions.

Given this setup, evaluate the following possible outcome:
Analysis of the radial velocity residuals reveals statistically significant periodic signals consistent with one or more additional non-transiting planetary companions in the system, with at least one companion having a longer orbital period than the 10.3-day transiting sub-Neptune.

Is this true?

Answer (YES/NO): YES